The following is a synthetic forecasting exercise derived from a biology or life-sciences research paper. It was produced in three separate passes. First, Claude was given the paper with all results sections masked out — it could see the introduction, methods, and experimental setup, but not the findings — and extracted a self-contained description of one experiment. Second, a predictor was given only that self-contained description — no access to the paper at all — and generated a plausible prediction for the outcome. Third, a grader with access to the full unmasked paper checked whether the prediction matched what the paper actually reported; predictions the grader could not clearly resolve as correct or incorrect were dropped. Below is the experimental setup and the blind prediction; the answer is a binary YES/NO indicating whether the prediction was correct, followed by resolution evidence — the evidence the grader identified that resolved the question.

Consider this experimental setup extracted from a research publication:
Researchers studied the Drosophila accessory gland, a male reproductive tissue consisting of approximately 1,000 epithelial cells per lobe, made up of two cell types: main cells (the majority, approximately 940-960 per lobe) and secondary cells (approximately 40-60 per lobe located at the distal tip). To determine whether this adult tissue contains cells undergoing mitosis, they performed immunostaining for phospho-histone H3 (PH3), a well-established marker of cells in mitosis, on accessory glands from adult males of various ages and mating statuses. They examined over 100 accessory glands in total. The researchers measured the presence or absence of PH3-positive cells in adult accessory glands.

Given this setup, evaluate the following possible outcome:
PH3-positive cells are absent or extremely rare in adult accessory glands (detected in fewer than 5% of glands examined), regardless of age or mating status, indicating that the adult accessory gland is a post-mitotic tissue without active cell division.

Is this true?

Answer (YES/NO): YES